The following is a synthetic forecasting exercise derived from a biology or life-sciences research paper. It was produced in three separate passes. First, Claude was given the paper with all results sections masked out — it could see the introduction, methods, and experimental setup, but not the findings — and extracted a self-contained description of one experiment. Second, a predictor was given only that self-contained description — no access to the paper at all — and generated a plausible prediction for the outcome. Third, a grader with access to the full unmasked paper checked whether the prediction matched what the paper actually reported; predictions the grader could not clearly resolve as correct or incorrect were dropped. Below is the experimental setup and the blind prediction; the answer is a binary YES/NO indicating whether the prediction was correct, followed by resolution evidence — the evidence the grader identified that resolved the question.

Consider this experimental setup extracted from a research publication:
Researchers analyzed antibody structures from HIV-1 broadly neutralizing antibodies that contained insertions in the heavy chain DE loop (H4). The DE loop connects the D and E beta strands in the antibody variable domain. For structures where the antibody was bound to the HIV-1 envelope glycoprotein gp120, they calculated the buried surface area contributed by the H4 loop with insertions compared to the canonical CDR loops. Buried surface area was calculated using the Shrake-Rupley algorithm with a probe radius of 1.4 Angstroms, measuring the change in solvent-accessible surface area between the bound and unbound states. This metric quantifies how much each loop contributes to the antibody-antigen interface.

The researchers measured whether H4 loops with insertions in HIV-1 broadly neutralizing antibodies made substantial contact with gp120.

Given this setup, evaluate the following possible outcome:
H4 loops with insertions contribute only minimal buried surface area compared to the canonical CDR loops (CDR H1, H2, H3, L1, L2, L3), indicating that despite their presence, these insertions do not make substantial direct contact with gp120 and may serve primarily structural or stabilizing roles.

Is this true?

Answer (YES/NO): NO